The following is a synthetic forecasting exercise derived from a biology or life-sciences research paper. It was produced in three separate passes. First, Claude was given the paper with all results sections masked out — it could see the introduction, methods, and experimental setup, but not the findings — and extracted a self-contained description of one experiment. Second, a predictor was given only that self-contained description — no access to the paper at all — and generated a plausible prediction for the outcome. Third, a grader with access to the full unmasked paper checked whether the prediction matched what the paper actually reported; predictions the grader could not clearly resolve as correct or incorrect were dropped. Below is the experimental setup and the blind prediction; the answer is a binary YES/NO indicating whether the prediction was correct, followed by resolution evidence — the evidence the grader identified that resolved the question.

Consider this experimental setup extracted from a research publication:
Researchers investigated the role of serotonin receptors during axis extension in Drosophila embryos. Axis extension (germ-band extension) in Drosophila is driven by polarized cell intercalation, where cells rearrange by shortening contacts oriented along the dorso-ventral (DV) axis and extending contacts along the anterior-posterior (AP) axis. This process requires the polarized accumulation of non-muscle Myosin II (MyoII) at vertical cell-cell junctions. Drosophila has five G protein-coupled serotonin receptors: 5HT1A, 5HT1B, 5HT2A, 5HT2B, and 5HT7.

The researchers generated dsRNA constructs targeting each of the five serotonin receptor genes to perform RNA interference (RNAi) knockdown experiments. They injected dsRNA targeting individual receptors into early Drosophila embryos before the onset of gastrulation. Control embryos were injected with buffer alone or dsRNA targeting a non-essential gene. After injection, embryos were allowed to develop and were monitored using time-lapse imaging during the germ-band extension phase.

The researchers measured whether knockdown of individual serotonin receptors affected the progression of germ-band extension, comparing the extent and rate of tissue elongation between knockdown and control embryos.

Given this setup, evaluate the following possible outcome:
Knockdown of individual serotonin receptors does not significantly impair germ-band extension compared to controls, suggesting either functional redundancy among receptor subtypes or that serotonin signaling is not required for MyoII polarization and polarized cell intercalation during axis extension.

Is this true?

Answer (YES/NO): NO